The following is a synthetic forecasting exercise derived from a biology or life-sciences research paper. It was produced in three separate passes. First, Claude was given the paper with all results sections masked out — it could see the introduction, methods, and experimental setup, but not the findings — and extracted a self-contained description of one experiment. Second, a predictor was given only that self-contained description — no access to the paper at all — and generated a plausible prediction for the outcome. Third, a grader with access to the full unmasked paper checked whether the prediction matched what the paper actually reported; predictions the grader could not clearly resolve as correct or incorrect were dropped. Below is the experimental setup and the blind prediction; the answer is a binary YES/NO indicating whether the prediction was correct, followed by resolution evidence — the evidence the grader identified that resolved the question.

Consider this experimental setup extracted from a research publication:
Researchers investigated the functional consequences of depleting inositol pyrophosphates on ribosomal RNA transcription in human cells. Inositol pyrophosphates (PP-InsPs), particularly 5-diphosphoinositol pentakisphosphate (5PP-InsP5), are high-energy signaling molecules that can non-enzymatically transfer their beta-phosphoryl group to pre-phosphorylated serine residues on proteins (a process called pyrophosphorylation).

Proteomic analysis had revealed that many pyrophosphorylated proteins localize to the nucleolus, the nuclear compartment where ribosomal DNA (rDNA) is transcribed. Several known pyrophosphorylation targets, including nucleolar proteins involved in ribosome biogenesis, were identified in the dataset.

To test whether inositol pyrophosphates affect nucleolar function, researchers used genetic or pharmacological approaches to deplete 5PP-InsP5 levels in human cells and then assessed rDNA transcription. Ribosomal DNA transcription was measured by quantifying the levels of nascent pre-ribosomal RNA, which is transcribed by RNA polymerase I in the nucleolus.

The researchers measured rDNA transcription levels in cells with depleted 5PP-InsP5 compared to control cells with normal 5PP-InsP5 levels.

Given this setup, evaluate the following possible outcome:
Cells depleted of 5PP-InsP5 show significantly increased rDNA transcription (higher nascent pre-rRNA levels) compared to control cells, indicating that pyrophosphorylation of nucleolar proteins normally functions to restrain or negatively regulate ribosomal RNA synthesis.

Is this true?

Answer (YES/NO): NO